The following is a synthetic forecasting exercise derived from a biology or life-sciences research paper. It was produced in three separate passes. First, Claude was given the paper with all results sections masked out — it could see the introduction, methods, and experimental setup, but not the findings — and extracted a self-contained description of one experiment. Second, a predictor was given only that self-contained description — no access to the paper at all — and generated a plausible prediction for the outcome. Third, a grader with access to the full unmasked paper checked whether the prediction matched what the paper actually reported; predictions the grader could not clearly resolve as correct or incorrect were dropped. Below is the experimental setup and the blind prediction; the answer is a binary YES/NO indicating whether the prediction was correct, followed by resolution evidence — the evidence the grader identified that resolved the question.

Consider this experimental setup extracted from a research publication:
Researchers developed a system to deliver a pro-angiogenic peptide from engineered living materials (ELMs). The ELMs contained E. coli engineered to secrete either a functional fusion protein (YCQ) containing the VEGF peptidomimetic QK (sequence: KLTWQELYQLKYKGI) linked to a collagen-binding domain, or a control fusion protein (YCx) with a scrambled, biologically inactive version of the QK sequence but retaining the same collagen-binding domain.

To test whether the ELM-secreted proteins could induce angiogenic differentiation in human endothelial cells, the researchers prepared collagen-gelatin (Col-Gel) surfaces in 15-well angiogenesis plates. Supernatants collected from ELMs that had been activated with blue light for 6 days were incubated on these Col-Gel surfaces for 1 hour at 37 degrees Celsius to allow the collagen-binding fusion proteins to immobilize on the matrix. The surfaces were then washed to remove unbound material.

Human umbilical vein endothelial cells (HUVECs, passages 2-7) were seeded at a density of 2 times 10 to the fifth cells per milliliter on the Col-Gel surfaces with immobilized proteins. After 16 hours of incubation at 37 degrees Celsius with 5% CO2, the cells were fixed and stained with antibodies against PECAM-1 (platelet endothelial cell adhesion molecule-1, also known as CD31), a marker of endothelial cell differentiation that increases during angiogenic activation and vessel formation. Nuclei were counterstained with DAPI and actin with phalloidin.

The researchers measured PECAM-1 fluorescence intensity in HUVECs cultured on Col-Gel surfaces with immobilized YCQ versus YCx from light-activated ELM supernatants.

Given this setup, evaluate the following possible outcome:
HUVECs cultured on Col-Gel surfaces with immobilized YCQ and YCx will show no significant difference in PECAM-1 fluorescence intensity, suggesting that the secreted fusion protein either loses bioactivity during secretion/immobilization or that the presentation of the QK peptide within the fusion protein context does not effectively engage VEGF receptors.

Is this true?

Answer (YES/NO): NO